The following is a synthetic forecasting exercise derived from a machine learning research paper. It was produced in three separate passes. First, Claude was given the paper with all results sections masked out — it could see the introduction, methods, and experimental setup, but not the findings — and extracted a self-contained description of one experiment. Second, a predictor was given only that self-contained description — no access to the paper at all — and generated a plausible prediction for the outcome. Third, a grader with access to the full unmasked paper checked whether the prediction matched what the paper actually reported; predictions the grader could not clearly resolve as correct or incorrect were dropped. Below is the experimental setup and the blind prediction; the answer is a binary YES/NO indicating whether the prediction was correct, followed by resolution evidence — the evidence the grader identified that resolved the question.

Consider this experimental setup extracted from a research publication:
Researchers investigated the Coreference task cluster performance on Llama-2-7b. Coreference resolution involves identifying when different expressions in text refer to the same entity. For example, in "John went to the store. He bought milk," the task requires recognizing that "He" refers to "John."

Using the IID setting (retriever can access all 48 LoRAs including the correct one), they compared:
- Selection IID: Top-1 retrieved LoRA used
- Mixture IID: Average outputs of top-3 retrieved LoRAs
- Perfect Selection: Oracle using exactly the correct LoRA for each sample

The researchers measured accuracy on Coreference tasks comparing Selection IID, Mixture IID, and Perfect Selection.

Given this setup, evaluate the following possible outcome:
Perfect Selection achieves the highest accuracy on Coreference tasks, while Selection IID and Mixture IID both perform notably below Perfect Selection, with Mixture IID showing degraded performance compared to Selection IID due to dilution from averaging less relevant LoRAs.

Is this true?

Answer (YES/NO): NO